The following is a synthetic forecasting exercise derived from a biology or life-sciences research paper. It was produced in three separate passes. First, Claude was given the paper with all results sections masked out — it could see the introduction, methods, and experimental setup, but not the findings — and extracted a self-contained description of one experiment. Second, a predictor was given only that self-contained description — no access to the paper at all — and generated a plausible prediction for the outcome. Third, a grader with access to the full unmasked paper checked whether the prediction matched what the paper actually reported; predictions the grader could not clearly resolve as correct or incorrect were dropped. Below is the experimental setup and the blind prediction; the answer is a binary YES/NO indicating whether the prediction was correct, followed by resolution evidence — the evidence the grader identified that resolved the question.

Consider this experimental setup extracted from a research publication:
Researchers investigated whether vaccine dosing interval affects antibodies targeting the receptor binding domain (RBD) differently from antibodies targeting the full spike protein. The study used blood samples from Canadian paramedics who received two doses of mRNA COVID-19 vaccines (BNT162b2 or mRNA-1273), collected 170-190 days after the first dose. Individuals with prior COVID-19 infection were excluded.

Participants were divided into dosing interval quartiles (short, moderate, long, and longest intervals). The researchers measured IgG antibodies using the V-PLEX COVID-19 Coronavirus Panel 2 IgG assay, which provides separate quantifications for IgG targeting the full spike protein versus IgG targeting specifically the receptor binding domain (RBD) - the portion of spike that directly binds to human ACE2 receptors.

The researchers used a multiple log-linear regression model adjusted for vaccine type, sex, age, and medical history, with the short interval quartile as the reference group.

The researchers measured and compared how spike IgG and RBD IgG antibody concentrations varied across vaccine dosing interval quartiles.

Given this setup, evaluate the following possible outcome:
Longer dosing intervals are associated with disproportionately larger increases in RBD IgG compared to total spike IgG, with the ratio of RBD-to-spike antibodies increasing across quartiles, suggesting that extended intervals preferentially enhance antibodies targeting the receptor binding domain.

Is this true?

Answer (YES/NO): NO